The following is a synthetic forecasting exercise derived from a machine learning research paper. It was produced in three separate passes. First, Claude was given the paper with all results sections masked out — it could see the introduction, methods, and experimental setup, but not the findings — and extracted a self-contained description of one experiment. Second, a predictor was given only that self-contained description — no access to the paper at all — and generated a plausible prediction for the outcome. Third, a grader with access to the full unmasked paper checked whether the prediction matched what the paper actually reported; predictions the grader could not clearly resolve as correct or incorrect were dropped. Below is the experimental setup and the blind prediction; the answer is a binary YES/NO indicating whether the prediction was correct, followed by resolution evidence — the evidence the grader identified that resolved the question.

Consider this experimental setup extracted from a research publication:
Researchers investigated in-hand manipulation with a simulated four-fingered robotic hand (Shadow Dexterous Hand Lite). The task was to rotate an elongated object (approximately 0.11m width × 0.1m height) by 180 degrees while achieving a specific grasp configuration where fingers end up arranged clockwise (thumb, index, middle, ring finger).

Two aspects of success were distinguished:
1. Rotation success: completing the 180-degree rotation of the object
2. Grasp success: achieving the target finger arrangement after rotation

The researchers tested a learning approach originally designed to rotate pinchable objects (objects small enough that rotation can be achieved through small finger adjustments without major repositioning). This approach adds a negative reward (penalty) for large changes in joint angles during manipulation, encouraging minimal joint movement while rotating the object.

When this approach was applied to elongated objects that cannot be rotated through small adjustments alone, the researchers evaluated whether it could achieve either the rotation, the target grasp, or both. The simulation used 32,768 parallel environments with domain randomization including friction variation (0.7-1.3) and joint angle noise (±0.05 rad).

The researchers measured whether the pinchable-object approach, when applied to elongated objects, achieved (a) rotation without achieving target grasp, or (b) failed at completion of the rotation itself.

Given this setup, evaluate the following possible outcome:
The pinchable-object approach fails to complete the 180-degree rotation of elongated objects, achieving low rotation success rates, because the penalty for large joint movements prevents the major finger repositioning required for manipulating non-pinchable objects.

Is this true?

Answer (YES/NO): YES